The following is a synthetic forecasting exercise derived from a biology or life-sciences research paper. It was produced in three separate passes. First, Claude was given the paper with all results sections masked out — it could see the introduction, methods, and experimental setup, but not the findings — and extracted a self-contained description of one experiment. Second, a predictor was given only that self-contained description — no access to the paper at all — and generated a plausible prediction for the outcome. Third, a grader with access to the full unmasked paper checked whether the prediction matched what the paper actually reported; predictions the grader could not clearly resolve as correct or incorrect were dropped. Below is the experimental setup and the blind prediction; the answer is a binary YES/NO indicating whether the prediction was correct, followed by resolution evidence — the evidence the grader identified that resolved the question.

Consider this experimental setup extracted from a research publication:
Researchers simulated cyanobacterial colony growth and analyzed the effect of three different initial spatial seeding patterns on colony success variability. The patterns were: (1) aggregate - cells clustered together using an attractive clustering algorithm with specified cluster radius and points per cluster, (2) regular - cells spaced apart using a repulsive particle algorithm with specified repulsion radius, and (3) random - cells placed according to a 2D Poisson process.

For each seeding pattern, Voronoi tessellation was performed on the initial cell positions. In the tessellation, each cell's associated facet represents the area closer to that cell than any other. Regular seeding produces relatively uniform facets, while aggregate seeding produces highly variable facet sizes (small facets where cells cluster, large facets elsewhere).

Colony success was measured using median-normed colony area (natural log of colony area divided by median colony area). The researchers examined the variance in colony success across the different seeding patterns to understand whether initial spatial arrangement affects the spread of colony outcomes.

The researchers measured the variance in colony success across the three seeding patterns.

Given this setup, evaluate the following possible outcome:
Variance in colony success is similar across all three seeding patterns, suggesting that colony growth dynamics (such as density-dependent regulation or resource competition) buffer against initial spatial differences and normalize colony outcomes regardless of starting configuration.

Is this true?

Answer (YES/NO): NO